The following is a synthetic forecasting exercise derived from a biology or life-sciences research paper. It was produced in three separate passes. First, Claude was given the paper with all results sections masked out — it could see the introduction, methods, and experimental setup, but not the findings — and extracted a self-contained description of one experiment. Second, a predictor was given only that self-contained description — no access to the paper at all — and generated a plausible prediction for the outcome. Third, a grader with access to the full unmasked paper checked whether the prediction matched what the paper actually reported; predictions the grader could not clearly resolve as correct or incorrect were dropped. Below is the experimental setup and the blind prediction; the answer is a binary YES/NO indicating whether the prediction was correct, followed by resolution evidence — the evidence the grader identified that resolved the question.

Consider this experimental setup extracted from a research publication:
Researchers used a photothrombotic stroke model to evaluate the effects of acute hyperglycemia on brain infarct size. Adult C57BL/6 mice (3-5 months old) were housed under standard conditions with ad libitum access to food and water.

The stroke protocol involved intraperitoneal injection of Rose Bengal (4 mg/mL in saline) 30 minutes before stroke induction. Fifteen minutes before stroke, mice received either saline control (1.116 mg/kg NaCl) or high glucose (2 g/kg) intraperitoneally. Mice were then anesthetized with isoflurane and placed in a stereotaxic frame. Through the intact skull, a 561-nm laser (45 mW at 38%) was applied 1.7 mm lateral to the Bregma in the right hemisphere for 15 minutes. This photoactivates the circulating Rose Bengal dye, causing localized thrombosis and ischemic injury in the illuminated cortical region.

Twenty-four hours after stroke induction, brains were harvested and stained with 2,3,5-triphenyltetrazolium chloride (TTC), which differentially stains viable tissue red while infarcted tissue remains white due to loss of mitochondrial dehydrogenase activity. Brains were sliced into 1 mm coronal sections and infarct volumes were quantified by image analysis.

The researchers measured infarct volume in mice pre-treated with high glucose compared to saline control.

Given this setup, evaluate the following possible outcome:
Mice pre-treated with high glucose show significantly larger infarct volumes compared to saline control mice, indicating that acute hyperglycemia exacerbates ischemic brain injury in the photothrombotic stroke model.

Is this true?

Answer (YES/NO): NO